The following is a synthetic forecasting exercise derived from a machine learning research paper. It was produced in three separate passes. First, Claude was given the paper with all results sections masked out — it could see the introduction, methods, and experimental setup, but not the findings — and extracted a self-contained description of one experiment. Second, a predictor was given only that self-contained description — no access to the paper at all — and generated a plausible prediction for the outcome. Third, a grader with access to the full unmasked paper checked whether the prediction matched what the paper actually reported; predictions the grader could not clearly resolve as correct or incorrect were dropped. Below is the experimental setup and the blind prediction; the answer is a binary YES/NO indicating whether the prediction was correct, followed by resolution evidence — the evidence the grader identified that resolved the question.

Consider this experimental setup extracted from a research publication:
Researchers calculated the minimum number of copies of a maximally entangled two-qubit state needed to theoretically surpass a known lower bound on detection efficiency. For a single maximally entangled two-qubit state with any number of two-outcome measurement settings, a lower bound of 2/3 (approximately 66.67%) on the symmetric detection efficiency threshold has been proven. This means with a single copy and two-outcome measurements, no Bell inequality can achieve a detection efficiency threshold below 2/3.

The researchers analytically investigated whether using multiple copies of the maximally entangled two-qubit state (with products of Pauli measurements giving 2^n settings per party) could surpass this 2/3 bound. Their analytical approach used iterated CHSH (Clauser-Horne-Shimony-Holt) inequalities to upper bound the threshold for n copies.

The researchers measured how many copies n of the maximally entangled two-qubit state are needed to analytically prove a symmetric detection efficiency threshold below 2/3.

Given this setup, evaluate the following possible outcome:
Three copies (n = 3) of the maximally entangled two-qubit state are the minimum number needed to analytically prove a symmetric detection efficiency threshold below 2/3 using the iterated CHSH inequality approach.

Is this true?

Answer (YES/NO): NO